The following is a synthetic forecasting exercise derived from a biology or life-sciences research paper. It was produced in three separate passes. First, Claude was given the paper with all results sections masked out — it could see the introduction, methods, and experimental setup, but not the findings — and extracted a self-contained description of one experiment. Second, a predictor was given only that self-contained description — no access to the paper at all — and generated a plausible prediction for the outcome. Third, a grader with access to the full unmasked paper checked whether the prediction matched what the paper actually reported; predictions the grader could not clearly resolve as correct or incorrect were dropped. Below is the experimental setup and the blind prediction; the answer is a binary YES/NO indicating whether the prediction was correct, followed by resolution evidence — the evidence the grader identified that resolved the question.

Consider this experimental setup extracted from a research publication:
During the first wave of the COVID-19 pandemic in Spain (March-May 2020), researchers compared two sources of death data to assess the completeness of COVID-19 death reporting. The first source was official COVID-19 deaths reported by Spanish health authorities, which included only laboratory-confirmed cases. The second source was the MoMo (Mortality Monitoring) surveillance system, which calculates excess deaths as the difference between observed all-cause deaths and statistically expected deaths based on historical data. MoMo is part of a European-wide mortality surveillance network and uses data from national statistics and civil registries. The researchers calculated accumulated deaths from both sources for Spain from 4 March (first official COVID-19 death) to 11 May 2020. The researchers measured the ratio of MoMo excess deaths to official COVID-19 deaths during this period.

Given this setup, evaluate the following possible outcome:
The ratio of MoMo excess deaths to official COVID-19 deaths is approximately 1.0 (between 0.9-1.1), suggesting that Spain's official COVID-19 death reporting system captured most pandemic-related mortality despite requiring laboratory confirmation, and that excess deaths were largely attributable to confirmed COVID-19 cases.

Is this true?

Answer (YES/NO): NO